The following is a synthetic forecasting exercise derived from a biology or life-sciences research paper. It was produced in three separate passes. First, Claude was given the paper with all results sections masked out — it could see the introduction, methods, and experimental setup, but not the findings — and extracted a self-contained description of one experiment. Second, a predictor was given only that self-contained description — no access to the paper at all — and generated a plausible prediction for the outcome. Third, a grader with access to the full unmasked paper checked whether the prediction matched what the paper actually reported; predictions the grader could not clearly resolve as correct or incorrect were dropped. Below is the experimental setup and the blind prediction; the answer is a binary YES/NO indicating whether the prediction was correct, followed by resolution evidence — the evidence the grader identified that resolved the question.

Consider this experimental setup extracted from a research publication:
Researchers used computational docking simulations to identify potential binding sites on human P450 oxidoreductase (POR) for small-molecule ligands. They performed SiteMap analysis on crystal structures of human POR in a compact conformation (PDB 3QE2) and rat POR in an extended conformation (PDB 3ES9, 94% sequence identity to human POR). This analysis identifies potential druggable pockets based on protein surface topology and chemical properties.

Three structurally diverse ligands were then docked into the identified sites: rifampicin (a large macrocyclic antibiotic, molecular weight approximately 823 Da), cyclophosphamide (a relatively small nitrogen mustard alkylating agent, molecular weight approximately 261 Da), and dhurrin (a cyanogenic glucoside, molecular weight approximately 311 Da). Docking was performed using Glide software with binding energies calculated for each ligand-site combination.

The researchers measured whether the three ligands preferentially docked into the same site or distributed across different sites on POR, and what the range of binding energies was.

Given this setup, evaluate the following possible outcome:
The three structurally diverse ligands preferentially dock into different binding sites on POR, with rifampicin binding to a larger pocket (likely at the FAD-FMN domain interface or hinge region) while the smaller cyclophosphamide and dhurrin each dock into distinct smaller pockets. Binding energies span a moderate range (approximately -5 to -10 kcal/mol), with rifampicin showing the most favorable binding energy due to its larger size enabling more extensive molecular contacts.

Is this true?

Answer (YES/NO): NO